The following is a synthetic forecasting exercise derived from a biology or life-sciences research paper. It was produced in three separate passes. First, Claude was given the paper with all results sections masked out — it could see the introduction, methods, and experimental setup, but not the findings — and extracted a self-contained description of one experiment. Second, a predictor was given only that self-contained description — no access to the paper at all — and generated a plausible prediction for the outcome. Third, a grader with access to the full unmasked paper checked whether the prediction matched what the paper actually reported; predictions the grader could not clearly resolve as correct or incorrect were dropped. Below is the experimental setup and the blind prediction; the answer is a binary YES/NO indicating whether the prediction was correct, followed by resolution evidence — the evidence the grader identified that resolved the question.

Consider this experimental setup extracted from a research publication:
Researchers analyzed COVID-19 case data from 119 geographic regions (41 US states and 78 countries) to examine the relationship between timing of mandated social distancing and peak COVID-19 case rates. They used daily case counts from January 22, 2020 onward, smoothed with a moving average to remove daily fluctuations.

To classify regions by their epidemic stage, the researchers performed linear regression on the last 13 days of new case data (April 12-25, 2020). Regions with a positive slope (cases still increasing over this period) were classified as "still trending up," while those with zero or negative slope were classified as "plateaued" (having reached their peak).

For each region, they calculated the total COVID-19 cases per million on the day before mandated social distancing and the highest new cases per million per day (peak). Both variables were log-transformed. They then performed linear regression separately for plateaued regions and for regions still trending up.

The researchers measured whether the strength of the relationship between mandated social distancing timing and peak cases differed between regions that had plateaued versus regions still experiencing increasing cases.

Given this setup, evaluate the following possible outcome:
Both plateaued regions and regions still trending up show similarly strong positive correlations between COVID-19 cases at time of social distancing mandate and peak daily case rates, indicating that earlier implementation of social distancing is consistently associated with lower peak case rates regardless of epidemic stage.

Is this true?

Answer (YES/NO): NO